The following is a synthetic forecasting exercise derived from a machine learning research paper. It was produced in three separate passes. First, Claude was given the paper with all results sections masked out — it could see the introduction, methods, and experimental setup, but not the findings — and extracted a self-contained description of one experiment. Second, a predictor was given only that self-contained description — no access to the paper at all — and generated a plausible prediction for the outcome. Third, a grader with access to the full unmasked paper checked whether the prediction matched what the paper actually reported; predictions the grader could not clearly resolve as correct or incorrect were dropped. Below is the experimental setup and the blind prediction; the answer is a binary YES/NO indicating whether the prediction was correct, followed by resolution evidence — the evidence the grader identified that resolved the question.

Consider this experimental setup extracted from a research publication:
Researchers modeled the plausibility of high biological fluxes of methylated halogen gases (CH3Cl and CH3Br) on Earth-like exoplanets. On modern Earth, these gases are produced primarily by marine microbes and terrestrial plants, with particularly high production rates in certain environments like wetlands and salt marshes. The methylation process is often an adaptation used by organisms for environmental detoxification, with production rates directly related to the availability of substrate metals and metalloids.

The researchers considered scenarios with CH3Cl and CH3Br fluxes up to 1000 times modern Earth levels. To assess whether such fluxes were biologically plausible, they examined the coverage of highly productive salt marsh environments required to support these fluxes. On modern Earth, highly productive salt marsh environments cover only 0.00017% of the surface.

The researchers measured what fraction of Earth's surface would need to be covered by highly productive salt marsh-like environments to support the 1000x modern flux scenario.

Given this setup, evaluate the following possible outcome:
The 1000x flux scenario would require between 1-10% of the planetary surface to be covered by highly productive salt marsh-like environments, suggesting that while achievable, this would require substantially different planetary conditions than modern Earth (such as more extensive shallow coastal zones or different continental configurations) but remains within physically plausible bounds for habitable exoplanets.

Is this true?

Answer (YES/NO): YES